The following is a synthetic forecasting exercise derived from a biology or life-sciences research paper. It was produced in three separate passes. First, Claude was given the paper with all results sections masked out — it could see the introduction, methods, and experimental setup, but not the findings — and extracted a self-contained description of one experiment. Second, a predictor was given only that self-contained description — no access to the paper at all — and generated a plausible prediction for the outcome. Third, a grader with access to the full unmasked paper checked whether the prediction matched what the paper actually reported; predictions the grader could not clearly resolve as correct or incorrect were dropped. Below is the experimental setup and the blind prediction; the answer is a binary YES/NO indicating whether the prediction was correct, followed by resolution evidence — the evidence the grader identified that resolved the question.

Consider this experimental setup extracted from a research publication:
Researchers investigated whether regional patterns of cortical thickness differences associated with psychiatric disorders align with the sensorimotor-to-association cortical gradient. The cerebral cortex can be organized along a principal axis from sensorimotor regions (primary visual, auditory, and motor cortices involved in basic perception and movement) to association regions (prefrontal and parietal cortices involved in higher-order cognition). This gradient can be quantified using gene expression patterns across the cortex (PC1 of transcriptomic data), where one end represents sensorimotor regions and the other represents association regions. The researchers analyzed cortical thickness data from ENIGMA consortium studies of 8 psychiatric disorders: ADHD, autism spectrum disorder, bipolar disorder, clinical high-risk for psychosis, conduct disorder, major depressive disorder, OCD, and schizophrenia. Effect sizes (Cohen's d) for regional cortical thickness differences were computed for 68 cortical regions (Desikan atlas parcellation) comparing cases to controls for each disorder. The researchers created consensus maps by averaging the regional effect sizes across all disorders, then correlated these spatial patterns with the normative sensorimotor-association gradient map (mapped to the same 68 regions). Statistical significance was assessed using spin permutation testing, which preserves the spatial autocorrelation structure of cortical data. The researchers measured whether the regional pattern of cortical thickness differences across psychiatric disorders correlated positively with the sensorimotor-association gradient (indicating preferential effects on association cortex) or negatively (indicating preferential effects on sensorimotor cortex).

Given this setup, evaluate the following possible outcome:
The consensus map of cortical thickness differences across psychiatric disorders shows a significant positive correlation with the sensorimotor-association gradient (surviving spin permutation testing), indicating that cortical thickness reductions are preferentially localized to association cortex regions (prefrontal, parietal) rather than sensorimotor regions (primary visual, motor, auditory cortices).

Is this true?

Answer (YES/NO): NO